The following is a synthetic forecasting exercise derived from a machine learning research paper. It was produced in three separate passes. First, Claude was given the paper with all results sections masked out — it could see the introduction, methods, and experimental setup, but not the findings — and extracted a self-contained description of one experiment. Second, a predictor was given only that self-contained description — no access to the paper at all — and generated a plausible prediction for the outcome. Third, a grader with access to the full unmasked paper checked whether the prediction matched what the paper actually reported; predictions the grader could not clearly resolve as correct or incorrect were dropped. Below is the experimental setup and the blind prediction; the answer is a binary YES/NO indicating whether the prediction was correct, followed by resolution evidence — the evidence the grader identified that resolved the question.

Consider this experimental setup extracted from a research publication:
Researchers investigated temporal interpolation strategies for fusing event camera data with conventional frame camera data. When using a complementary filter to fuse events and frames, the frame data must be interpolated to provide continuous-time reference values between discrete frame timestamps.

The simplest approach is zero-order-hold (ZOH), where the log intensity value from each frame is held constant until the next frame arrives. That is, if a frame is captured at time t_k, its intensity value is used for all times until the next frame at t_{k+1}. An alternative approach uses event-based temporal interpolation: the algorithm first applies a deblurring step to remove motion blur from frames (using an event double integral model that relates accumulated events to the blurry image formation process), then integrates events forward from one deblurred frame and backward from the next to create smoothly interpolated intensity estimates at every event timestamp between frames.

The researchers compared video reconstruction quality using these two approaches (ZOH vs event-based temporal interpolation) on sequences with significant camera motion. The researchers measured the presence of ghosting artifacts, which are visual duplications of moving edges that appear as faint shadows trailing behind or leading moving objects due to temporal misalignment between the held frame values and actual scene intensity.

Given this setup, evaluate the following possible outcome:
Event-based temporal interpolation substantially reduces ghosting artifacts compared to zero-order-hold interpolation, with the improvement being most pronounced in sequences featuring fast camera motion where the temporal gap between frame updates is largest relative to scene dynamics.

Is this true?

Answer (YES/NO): YES